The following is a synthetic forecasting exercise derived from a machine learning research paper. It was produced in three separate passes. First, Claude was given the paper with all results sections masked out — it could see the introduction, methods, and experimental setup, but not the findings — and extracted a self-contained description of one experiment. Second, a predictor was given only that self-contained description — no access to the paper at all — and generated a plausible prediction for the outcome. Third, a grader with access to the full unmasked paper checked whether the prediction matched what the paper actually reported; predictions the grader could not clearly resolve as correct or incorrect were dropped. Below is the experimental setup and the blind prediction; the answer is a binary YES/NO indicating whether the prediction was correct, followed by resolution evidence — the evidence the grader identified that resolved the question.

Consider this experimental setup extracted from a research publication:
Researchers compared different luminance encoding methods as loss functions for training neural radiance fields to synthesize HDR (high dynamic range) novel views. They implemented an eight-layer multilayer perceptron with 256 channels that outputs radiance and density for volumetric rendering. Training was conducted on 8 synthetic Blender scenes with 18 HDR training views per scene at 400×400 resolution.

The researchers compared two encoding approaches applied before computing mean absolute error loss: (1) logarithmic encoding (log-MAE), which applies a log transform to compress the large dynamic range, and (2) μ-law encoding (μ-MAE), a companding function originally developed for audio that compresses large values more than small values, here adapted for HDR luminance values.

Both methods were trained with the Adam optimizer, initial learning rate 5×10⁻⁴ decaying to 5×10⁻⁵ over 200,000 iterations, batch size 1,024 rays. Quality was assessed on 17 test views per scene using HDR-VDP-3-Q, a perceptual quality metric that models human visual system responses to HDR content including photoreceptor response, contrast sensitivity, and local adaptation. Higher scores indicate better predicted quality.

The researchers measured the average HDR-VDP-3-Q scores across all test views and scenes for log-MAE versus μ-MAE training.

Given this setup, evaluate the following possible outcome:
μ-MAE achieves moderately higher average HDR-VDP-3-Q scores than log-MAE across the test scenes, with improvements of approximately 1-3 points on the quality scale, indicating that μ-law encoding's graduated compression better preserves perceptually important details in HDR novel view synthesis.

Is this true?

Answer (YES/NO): NO